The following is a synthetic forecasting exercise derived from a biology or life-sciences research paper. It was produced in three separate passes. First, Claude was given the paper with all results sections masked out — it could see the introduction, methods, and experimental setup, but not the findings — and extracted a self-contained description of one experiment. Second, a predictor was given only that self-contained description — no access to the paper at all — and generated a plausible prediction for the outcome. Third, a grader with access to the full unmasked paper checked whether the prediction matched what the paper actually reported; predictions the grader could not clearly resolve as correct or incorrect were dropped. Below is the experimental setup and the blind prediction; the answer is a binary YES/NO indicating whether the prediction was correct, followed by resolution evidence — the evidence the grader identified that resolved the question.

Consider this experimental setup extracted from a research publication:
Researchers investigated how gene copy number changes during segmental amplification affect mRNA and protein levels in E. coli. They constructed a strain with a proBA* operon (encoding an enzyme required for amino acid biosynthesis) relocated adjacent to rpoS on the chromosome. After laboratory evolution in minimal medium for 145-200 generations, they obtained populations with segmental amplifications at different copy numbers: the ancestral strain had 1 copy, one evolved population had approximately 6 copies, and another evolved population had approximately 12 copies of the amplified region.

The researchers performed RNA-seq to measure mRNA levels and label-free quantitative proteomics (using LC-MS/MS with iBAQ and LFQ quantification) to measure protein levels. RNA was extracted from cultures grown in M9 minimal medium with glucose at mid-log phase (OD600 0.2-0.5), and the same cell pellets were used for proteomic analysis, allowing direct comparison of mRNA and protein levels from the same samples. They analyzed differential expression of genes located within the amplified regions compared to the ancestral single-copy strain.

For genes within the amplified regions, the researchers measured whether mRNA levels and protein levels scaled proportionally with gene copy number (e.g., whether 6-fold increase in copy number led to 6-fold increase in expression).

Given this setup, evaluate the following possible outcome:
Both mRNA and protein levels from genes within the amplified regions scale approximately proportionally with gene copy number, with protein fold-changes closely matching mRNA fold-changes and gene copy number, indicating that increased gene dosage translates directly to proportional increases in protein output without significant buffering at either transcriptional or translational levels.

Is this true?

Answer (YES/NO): NO